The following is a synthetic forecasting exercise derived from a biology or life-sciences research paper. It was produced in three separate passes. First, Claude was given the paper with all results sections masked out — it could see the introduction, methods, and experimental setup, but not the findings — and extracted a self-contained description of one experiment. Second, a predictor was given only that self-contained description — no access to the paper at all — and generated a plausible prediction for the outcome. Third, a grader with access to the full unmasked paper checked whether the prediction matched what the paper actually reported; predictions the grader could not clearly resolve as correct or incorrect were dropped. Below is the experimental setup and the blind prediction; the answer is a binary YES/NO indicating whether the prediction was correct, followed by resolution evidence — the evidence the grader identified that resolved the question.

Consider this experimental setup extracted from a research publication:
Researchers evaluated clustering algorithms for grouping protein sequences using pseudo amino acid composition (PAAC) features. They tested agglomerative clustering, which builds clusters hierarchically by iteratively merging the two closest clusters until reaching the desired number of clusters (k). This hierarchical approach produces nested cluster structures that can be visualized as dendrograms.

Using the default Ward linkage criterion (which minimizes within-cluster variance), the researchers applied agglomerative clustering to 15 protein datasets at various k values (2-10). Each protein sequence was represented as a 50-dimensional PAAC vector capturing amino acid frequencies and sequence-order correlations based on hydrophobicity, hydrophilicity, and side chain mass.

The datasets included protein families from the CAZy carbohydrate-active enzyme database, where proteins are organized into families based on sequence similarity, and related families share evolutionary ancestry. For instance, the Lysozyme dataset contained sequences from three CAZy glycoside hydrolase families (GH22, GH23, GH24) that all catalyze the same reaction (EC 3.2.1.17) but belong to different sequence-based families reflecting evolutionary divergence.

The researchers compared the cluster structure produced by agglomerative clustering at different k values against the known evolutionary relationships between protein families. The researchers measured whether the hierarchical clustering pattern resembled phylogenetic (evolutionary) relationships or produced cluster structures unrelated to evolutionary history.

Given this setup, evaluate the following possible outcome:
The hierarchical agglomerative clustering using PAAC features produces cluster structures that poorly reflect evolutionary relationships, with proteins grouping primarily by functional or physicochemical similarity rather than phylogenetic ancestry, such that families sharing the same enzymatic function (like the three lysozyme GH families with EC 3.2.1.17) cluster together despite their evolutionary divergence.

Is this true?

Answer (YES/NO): NO